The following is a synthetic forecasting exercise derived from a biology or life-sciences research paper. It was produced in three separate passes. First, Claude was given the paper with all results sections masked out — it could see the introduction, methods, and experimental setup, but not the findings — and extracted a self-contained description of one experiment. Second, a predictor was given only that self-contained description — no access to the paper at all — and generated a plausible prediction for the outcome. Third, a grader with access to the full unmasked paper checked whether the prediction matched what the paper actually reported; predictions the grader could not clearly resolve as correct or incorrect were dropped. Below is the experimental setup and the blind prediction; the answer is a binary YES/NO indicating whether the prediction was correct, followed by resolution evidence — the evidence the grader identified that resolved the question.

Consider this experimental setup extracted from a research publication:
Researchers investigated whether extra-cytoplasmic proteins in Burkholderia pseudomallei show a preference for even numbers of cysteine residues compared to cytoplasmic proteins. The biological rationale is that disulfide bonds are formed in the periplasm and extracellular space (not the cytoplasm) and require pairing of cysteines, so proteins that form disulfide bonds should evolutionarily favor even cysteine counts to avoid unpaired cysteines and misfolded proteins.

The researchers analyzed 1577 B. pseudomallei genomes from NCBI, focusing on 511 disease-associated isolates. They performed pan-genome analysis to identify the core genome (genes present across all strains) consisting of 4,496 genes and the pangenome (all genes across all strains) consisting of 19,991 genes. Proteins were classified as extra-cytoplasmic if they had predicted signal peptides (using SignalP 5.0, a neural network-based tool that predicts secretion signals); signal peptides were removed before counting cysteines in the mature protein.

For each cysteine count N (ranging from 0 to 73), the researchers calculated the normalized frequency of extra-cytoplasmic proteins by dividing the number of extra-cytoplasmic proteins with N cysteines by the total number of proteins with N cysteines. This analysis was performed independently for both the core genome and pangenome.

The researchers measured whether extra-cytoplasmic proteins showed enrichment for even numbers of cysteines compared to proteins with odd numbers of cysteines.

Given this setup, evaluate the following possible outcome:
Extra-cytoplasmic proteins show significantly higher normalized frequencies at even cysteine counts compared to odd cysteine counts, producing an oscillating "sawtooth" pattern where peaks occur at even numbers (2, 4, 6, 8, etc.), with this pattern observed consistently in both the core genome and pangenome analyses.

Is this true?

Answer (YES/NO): NO